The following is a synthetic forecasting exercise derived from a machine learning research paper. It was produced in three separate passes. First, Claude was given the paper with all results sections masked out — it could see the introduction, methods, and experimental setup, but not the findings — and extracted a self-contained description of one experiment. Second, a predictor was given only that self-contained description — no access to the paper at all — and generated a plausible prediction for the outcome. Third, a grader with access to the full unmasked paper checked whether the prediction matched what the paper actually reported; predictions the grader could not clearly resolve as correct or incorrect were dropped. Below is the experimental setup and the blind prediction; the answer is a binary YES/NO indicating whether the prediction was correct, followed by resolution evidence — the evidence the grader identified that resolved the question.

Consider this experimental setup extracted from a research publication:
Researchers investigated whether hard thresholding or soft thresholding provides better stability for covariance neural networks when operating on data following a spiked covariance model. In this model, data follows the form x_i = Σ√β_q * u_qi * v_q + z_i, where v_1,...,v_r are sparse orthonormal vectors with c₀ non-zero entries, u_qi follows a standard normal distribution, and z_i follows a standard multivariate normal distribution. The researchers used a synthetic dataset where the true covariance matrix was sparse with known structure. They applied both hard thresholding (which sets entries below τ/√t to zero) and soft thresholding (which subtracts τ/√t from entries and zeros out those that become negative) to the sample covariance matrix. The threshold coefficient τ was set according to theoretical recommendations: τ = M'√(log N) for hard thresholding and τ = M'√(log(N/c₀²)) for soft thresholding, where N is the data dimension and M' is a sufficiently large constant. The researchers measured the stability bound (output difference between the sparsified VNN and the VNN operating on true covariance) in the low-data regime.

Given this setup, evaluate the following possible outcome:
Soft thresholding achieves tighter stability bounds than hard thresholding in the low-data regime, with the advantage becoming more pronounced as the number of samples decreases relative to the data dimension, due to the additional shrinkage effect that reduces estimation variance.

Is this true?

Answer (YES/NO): YES